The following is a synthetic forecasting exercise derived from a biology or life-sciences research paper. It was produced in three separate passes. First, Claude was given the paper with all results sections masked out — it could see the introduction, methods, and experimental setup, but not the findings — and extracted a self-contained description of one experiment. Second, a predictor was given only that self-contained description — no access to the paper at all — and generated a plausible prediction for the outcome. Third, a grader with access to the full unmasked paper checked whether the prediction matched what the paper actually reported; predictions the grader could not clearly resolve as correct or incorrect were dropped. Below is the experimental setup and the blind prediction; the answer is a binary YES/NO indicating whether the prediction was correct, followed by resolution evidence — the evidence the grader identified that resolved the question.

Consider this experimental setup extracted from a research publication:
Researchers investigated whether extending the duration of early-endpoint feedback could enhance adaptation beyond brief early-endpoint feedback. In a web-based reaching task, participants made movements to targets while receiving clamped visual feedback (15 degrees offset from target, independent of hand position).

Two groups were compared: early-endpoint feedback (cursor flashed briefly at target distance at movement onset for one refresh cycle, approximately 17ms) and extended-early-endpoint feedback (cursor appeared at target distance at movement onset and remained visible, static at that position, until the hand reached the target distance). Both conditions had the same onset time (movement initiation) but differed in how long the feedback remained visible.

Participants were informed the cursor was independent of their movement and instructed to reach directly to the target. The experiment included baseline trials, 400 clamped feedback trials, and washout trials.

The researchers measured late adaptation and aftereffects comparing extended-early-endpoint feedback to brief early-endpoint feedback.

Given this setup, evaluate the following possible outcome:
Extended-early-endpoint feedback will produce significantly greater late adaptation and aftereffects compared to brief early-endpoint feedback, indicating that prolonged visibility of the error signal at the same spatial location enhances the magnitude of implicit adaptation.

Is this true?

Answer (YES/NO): NO